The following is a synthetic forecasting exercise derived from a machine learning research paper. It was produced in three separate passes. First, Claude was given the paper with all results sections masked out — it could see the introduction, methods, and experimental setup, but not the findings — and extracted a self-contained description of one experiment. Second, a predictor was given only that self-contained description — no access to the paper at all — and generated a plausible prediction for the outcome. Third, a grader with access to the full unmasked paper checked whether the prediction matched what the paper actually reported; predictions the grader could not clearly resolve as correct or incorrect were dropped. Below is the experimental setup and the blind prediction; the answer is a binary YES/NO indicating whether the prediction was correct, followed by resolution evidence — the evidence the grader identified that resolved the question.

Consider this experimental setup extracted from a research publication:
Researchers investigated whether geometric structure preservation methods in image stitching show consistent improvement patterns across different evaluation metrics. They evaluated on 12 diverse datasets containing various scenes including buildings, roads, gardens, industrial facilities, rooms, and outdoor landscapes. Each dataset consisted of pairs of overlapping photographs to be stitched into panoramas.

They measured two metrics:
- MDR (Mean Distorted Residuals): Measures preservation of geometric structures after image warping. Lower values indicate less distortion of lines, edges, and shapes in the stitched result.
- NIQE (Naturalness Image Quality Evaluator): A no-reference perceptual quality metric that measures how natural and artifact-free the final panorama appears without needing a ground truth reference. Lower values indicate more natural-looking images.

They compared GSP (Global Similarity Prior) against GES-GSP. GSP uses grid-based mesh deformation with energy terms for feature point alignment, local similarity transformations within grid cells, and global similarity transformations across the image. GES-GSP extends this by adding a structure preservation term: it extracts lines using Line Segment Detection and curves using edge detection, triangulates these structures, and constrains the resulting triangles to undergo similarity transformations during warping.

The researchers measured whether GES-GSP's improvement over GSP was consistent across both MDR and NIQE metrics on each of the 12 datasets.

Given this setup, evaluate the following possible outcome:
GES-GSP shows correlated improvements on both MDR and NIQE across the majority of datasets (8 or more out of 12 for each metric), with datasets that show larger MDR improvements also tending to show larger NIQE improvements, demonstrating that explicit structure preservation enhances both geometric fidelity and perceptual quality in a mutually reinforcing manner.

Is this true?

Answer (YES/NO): NO